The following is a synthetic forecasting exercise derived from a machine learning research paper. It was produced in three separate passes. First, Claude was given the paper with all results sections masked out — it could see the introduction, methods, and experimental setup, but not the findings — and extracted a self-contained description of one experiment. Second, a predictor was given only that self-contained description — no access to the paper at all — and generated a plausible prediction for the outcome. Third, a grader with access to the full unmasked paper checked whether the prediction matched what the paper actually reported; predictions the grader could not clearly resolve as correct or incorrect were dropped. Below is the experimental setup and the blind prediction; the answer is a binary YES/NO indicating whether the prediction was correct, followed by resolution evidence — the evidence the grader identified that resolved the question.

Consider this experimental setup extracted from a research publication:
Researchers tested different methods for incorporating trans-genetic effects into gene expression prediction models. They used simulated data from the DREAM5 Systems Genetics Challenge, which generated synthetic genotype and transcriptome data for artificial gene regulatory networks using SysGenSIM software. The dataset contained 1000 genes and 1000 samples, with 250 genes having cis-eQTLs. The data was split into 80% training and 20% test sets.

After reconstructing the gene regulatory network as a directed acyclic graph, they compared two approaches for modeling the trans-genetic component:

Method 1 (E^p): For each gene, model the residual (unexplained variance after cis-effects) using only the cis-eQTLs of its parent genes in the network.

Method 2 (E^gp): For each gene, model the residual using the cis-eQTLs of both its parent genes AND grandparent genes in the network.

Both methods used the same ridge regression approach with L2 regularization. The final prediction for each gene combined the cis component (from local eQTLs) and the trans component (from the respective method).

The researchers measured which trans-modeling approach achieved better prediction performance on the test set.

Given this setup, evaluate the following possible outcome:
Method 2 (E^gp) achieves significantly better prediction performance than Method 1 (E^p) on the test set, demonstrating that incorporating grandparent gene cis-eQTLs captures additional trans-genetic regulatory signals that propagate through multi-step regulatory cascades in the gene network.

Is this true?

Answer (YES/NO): YES